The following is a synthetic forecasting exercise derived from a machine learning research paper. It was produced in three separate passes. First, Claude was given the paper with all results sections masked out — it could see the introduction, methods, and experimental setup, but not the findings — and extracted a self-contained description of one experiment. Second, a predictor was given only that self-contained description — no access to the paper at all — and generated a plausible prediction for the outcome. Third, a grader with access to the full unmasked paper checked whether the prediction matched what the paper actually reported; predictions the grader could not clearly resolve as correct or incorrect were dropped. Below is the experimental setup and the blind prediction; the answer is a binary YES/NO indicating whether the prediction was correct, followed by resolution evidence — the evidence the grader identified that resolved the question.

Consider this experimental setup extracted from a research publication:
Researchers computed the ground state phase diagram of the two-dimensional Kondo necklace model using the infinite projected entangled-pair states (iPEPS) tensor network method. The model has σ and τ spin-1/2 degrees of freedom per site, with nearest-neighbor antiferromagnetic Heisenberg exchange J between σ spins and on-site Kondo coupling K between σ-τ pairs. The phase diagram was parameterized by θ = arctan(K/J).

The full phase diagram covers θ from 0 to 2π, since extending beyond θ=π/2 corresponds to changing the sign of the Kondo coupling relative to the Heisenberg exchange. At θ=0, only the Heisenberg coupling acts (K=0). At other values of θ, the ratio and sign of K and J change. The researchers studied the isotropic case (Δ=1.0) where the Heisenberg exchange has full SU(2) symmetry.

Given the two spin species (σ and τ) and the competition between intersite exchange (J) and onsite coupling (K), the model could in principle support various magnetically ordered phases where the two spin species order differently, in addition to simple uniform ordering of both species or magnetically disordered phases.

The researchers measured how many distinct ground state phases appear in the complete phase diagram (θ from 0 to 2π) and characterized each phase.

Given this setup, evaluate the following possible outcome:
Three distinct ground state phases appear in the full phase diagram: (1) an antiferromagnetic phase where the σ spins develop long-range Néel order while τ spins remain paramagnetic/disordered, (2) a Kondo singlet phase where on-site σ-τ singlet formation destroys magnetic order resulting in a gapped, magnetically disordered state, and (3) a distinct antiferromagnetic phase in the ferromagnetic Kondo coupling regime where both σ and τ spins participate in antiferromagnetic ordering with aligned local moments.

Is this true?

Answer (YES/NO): NO